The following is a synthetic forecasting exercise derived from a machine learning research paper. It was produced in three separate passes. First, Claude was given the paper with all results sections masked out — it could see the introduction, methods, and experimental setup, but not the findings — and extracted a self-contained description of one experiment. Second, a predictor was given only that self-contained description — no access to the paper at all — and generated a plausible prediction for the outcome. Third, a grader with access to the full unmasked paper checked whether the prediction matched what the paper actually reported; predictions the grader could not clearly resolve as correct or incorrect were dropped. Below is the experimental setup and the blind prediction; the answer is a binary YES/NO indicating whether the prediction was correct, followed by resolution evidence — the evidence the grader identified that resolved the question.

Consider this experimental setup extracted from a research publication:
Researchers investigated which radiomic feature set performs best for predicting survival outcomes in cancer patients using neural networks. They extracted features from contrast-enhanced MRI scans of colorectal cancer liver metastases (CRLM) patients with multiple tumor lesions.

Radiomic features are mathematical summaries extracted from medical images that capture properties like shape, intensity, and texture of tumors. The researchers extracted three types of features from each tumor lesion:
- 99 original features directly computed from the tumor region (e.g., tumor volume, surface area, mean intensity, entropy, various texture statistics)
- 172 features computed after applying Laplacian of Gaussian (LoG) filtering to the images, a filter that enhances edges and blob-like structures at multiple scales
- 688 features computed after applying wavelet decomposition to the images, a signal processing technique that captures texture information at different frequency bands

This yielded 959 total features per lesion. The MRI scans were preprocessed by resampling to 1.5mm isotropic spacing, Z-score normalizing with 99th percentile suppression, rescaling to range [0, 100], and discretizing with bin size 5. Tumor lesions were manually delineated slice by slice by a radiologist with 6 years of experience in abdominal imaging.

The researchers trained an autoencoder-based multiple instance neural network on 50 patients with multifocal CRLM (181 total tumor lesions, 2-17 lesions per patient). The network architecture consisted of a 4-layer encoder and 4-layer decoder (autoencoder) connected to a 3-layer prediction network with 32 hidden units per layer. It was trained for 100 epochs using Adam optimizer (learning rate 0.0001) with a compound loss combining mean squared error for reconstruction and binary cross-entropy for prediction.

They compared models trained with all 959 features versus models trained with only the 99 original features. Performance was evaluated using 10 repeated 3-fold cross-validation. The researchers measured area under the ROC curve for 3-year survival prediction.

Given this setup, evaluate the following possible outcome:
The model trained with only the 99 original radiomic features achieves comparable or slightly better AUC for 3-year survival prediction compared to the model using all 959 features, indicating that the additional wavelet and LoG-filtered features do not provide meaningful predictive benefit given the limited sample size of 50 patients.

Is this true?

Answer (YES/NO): YES